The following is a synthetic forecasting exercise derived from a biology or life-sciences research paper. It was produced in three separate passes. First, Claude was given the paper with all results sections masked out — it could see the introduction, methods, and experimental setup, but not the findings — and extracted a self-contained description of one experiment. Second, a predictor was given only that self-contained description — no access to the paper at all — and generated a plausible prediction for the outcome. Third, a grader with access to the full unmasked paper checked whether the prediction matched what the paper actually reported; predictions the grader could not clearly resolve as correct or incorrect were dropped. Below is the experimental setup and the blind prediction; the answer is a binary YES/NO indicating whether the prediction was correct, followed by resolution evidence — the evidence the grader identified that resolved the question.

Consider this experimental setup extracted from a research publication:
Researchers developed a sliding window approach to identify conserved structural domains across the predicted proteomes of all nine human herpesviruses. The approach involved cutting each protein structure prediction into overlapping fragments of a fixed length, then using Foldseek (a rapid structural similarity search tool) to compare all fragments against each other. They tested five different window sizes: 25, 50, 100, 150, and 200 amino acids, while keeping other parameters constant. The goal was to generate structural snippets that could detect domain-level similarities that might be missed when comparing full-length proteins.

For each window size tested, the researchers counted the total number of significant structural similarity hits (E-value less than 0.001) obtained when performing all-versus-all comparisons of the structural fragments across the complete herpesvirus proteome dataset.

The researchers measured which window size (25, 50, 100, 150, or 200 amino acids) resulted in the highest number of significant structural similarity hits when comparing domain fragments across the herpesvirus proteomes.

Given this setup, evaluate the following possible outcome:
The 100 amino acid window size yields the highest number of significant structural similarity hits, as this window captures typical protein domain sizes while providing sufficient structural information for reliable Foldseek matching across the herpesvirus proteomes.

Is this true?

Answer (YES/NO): NO